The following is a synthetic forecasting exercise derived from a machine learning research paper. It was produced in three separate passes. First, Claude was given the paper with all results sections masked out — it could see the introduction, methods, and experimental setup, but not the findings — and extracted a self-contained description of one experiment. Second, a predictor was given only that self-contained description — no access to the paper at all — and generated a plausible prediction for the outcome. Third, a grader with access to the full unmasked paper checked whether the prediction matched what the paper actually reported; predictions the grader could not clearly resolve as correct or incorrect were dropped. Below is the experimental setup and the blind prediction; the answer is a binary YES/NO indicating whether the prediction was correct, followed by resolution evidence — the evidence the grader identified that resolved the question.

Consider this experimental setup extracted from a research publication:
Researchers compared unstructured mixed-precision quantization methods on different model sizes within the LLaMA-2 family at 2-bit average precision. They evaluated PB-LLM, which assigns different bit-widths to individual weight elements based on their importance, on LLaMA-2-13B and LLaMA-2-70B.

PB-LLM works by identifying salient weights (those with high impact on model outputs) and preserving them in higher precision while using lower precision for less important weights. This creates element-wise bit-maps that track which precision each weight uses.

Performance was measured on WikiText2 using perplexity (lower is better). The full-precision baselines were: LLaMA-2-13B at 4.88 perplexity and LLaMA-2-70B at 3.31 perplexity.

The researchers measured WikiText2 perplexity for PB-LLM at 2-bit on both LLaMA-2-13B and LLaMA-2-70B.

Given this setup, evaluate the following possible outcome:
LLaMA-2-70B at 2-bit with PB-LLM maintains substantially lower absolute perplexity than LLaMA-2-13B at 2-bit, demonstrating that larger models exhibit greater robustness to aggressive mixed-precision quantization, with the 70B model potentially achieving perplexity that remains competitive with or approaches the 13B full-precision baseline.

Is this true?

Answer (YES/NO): NO